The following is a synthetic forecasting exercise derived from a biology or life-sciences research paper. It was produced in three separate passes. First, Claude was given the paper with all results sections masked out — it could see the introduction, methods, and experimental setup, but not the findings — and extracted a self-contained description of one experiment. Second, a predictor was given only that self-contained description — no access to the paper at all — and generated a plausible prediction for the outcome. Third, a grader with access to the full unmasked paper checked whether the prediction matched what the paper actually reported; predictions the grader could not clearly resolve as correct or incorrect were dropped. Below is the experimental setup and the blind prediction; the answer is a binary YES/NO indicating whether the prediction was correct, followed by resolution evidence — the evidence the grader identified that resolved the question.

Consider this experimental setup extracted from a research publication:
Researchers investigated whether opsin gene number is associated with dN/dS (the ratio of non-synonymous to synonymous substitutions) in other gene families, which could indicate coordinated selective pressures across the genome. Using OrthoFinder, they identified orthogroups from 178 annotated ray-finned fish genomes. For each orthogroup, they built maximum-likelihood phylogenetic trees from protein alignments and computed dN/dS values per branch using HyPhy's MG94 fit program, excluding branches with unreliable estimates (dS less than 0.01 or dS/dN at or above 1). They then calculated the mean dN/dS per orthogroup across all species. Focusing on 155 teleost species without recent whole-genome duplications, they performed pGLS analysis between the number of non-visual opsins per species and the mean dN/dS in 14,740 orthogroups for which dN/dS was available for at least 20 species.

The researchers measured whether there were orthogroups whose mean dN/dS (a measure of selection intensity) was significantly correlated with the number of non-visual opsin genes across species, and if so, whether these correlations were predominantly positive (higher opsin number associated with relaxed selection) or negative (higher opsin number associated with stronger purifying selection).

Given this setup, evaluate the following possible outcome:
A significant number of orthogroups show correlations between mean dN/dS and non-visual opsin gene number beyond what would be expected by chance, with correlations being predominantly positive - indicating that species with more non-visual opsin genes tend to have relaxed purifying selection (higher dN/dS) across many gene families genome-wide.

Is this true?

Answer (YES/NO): NO